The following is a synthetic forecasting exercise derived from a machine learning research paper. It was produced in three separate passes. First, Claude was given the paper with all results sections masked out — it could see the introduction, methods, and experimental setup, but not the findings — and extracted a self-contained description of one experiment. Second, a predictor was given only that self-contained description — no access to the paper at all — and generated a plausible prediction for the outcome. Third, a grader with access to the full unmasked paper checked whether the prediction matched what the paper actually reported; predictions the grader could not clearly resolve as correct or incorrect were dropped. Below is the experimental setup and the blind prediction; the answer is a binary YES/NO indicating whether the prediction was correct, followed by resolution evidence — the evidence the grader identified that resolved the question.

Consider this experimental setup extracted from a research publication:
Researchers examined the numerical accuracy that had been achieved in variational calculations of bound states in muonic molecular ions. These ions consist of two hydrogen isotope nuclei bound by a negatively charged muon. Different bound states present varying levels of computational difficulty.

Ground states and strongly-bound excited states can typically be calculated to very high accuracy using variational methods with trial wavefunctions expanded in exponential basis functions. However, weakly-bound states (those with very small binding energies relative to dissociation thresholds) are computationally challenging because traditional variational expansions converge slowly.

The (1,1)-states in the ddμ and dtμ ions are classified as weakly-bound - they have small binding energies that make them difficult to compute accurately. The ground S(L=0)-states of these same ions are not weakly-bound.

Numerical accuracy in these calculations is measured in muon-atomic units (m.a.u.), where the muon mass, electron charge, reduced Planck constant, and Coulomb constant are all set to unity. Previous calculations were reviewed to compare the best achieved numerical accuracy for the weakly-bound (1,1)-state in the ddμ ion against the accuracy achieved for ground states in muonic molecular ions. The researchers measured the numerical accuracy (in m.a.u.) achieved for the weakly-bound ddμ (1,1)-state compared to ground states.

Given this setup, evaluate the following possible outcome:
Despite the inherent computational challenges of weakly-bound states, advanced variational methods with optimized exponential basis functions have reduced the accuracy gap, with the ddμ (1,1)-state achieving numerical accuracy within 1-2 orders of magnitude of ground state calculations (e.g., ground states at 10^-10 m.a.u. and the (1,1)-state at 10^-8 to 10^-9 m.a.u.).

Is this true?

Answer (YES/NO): NO